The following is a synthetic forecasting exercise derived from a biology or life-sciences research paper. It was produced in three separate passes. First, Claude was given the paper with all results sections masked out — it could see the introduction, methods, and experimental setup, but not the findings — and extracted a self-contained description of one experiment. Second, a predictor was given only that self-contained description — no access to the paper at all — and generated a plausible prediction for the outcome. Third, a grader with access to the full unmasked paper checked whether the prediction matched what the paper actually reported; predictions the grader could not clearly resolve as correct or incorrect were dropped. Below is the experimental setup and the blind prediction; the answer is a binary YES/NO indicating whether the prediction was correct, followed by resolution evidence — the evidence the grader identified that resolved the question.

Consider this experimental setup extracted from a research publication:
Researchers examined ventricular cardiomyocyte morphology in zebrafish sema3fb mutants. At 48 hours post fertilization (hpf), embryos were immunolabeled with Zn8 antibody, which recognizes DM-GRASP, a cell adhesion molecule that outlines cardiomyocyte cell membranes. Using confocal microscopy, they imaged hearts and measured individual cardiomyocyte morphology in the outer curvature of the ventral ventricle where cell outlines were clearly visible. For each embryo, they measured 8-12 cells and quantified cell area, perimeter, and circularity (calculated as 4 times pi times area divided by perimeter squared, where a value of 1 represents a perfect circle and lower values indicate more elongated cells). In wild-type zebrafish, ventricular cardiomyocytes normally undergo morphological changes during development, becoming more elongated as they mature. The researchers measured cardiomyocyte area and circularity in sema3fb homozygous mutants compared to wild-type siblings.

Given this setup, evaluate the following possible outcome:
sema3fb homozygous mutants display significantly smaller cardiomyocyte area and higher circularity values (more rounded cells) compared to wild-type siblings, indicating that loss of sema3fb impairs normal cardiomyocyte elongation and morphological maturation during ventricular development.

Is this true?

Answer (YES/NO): NO